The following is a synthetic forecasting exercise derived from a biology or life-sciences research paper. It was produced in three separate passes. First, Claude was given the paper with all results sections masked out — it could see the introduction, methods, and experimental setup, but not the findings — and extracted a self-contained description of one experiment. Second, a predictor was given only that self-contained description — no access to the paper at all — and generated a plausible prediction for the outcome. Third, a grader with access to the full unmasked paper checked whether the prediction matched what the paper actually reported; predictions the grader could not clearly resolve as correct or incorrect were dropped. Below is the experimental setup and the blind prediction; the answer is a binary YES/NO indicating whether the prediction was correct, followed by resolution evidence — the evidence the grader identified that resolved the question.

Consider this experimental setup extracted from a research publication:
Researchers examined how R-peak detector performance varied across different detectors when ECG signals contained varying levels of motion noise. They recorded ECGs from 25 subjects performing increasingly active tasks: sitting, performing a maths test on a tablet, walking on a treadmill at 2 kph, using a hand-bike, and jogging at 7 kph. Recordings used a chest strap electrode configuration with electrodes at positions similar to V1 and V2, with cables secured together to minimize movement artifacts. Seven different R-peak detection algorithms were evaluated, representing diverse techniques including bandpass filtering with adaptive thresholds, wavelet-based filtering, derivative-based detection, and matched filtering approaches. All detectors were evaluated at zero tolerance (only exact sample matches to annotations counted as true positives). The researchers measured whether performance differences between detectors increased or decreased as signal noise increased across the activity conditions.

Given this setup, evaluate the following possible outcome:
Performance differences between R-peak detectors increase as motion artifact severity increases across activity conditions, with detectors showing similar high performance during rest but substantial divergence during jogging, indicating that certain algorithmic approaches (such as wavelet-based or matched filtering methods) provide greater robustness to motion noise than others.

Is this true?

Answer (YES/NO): NO